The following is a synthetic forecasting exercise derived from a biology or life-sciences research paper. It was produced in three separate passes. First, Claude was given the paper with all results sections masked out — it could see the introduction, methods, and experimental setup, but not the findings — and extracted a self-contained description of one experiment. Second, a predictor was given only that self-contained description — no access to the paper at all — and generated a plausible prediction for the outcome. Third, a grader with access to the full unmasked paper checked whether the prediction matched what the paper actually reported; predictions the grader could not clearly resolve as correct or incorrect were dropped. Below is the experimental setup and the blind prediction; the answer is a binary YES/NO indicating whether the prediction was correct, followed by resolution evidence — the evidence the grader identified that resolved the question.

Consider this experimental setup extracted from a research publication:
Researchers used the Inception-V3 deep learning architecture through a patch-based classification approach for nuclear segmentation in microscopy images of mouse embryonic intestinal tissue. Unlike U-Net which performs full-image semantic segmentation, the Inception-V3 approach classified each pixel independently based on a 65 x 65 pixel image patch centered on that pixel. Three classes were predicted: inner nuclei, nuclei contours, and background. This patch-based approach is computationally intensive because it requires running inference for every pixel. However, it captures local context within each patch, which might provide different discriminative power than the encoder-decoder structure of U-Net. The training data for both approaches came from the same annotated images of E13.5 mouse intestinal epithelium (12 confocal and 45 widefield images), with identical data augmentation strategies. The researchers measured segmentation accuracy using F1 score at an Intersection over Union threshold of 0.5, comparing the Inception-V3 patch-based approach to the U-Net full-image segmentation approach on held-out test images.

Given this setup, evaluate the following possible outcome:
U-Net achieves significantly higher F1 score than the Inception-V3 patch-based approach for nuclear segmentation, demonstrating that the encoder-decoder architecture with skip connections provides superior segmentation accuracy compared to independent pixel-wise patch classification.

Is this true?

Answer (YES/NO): NO